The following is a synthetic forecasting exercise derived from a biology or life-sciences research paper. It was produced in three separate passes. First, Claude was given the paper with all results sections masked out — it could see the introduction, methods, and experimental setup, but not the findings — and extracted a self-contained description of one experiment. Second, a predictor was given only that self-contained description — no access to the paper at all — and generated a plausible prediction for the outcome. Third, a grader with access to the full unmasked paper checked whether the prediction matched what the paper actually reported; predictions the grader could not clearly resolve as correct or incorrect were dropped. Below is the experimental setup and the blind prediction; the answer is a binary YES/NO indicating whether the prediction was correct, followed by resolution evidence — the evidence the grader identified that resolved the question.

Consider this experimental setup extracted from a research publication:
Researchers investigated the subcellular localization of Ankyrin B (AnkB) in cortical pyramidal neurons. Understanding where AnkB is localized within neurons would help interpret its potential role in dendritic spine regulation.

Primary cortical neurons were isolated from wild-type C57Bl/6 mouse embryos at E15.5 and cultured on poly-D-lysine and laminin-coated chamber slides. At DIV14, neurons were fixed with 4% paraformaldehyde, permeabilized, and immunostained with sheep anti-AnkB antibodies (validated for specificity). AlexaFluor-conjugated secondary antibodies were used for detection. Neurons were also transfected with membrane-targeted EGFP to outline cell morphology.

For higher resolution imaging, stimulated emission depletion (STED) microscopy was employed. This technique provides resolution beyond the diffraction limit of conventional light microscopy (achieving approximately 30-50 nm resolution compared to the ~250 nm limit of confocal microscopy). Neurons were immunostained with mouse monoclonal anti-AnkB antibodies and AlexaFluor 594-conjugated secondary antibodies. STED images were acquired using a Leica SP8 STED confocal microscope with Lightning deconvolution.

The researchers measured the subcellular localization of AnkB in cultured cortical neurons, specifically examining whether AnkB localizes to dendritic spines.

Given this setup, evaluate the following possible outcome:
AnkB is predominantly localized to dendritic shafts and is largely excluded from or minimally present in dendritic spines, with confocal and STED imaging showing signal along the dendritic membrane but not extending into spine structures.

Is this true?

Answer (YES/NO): NO